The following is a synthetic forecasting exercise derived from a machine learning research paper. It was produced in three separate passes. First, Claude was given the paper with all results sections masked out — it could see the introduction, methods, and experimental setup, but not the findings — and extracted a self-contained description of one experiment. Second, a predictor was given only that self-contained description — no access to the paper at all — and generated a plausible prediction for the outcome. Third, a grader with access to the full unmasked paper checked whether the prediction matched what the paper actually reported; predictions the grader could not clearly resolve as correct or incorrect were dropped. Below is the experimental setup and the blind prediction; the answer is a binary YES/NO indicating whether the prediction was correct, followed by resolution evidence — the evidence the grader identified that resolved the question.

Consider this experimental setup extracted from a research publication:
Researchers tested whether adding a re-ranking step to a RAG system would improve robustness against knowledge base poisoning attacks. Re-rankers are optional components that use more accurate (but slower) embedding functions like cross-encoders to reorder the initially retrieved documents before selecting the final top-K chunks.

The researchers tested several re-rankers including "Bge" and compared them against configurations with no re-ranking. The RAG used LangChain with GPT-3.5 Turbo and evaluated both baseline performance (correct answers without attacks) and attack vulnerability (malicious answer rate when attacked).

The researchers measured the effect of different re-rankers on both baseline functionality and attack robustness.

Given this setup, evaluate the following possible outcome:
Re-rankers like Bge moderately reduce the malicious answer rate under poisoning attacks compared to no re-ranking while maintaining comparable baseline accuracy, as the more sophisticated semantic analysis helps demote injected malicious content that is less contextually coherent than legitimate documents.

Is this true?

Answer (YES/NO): NO